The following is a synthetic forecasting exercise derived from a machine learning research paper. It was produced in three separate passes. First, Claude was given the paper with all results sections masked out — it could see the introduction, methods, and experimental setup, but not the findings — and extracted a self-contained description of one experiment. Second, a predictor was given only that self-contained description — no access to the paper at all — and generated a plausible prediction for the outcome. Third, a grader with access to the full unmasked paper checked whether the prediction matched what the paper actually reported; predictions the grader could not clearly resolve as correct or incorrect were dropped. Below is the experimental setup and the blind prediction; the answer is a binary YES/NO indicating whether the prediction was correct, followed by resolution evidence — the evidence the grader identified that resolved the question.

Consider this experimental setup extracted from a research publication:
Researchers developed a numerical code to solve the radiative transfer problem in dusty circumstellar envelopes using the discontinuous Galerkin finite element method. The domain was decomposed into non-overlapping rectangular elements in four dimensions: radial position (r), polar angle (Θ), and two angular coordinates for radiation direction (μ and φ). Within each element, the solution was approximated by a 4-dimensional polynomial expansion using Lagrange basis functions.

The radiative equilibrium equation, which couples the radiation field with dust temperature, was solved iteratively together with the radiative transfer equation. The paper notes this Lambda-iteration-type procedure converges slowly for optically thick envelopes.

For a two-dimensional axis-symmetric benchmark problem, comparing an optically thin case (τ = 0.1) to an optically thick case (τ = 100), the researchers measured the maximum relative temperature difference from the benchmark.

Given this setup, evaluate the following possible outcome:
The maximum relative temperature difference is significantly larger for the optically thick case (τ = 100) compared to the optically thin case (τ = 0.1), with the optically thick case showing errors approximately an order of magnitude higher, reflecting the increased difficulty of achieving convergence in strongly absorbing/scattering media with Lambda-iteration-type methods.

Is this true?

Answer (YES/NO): NO